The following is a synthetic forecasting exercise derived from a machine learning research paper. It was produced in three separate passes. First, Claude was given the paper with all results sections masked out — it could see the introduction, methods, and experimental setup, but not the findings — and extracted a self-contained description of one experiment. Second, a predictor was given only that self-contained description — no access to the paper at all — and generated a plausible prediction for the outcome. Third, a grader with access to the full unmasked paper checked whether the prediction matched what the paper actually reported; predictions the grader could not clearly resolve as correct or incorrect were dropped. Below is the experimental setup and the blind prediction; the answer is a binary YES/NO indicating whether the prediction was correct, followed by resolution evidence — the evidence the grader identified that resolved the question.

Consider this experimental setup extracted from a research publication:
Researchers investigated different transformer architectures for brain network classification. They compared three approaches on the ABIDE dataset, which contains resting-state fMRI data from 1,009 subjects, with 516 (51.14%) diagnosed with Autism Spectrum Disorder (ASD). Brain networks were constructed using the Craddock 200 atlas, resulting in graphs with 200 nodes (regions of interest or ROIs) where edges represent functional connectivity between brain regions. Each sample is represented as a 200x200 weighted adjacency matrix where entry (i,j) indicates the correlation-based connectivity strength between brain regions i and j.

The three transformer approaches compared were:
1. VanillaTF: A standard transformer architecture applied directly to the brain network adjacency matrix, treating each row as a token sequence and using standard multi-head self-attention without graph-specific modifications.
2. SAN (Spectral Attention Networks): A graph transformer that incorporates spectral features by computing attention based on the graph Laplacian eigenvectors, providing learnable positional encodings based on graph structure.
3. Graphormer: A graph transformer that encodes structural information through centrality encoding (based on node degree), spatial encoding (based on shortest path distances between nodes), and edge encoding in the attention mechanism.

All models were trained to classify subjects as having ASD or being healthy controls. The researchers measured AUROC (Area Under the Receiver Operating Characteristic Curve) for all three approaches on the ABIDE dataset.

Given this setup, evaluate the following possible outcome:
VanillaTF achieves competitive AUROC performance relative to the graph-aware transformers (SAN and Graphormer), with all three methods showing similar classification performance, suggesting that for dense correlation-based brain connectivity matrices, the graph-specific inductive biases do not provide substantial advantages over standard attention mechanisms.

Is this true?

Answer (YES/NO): NO